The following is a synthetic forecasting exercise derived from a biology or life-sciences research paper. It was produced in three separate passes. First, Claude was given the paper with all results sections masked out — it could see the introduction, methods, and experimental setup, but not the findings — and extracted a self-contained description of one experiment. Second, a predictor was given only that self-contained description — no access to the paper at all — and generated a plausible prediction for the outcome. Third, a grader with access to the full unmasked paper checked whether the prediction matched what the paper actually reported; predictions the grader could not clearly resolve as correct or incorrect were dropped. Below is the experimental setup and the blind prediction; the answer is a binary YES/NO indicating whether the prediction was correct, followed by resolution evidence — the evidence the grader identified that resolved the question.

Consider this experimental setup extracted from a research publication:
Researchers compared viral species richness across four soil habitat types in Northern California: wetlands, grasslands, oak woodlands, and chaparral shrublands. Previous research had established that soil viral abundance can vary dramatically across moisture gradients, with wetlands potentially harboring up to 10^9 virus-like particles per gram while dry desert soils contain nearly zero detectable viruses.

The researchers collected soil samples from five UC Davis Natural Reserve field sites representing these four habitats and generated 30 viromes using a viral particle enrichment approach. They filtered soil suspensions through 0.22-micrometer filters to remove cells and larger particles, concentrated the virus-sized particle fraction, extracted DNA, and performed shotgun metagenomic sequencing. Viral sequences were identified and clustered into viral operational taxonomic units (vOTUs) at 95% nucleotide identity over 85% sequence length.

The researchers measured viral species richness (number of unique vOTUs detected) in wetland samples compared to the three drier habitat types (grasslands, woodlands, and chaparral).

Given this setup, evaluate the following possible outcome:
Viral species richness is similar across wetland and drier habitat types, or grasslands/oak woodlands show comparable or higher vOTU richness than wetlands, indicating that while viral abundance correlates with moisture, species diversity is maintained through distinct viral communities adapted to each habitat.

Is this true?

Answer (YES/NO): NO